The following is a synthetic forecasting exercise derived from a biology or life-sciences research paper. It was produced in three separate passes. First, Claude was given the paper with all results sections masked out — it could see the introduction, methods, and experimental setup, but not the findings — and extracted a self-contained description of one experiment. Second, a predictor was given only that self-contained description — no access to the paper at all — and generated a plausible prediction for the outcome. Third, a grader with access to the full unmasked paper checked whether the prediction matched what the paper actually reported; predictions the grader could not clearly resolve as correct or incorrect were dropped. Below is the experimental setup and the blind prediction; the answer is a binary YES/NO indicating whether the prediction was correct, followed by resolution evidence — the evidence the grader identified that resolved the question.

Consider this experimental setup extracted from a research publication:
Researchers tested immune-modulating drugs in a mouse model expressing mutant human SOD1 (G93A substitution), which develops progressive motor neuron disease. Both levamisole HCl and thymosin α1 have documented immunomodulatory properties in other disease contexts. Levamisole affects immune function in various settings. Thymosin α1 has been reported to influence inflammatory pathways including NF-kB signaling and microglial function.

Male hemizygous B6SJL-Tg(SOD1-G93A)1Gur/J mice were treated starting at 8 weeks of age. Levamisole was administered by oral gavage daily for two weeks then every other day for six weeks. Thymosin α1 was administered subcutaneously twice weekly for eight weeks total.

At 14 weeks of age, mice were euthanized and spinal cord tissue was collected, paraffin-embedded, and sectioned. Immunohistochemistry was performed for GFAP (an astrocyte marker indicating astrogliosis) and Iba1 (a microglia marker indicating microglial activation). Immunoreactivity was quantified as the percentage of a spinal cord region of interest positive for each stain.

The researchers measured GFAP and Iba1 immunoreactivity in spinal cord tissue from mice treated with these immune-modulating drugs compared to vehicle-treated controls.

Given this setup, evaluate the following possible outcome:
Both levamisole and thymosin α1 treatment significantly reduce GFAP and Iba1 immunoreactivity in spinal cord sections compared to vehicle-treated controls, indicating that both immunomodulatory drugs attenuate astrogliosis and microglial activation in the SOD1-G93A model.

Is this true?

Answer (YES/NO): NO